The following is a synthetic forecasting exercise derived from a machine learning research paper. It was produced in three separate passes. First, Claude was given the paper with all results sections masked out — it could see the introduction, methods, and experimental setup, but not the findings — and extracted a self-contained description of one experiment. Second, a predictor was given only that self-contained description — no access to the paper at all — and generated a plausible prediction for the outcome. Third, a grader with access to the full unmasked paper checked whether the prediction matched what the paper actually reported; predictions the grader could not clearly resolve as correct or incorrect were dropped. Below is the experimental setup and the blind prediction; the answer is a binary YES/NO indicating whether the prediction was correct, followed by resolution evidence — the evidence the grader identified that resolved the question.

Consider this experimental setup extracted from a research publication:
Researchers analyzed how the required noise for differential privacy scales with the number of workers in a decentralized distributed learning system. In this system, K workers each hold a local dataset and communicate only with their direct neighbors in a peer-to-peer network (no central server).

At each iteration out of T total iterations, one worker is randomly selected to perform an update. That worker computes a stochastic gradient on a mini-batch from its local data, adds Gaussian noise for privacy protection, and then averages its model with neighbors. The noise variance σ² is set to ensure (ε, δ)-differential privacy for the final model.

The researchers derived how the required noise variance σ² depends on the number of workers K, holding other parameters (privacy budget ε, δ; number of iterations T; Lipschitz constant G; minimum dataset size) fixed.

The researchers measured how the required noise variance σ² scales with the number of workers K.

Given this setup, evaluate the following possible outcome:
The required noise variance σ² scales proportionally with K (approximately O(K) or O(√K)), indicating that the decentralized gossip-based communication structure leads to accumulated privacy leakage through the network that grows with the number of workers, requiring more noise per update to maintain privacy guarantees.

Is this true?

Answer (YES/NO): NO